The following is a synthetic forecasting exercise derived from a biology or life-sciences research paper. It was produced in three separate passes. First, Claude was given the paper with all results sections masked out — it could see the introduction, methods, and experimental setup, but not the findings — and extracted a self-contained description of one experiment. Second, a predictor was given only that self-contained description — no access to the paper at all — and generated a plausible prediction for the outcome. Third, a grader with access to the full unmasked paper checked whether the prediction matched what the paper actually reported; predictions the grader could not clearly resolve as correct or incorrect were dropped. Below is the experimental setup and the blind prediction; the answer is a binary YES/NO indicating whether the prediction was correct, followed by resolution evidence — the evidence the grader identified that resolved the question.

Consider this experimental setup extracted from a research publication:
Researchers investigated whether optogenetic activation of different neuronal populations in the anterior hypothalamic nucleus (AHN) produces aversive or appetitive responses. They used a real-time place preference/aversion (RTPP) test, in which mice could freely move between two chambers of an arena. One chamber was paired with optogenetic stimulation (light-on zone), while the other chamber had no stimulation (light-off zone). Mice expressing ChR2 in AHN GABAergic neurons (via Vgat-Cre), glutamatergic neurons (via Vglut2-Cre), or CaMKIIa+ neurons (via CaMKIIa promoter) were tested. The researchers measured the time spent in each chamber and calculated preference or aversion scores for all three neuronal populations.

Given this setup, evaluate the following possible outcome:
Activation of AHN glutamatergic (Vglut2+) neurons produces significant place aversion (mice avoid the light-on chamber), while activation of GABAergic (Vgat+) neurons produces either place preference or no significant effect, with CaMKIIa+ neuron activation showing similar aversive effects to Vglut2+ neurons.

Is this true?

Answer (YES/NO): NO